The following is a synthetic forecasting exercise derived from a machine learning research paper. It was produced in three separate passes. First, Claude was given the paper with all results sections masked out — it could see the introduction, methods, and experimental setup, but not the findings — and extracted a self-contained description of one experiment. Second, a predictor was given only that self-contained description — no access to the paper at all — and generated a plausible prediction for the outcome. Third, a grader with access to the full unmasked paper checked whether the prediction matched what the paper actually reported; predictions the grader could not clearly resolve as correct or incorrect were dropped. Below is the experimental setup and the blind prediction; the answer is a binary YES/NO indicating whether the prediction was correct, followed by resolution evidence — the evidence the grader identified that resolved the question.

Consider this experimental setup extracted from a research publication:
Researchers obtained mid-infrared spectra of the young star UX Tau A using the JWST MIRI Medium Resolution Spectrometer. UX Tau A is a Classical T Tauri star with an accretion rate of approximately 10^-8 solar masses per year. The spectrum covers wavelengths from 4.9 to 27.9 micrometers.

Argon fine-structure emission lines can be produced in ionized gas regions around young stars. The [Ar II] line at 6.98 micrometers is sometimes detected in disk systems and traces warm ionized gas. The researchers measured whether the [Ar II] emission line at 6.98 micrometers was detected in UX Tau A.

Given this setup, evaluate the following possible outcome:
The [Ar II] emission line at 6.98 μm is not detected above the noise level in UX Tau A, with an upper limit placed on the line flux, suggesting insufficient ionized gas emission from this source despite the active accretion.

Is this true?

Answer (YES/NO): NO